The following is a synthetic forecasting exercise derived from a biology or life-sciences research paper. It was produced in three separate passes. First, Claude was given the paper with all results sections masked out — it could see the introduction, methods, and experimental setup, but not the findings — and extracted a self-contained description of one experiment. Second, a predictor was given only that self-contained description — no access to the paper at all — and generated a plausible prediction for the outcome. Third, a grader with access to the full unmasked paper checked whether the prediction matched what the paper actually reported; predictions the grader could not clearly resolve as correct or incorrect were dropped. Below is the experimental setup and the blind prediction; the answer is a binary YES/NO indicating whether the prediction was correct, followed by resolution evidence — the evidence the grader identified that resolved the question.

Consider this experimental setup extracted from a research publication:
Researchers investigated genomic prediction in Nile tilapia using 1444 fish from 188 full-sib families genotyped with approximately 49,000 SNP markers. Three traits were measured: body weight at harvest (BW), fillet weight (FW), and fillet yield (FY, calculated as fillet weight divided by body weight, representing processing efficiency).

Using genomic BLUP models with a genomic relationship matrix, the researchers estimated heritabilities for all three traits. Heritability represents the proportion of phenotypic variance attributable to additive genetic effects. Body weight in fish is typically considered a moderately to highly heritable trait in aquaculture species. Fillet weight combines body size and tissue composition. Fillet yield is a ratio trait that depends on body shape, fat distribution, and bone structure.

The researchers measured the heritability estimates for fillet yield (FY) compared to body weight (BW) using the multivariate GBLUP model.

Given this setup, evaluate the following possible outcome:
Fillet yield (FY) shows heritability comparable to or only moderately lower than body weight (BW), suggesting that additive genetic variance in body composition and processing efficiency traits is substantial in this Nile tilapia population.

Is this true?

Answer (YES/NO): NO